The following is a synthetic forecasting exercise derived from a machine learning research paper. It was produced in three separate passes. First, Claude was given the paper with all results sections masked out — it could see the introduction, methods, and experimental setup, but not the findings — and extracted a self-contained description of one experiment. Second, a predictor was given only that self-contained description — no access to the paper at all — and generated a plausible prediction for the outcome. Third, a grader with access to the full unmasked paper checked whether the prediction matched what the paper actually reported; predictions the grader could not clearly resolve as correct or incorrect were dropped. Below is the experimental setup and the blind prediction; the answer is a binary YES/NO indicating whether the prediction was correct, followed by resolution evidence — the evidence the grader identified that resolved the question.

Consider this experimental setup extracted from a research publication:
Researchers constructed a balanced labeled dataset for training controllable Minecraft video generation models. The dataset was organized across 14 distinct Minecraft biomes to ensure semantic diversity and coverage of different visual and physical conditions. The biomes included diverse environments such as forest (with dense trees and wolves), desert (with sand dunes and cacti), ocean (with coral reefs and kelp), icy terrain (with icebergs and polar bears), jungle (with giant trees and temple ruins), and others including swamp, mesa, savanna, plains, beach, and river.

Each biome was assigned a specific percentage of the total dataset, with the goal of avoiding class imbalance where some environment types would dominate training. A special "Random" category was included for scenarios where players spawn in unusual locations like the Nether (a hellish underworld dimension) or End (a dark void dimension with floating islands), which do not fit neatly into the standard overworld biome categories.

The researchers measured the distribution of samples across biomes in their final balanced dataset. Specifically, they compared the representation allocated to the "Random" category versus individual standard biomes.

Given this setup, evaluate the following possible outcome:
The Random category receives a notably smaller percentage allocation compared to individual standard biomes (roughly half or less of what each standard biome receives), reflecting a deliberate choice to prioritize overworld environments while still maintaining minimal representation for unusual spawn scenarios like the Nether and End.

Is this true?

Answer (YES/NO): NO